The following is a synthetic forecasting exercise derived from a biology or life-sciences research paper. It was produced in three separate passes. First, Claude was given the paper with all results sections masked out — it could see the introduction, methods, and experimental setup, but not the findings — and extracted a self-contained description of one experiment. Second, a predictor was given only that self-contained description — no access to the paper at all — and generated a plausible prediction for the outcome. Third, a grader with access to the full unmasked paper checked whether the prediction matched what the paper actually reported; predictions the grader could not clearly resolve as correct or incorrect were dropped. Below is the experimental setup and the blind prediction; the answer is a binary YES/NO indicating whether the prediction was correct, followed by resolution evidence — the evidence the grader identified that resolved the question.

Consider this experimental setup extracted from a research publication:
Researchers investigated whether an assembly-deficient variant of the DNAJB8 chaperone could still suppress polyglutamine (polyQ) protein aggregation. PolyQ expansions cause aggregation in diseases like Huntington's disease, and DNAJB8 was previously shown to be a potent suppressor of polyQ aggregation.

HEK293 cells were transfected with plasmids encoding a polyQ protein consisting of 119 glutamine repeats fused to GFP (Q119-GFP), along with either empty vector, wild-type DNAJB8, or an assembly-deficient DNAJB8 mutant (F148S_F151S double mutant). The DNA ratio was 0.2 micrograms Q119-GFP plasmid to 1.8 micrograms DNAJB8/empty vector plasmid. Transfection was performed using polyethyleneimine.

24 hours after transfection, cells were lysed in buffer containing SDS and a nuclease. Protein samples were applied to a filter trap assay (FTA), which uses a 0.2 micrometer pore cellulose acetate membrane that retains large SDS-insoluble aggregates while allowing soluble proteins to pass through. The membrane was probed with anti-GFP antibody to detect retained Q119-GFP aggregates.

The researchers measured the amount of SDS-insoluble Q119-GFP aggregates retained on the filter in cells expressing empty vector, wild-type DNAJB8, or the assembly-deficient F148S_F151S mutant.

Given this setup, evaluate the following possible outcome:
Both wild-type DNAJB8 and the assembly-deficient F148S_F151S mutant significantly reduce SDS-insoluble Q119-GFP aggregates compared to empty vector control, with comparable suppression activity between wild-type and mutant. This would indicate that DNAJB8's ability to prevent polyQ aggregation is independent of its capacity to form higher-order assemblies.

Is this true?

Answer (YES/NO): YES